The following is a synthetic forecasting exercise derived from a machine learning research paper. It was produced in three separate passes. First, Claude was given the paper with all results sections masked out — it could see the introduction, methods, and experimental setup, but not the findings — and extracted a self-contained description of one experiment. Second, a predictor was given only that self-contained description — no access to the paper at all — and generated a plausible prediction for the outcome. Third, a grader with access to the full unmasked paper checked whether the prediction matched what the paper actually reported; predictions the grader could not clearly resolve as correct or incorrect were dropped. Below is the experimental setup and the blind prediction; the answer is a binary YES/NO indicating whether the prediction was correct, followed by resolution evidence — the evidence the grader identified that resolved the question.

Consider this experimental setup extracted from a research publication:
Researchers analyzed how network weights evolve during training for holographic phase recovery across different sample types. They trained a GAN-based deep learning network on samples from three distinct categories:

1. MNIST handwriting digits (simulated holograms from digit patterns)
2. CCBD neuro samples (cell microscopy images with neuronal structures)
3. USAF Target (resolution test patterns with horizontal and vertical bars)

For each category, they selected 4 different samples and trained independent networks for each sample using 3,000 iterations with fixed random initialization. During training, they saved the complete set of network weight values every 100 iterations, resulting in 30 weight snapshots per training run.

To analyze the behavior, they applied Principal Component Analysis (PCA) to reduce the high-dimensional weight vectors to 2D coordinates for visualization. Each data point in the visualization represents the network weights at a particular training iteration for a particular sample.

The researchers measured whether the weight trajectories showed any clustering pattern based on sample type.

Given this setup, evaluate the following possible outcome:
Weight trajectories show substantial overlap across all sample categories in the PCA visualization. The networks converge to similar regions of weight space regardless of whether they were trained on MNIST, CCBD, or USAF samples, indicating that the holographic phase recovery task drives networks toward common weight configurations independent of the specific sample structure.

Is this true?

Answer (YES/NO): NO